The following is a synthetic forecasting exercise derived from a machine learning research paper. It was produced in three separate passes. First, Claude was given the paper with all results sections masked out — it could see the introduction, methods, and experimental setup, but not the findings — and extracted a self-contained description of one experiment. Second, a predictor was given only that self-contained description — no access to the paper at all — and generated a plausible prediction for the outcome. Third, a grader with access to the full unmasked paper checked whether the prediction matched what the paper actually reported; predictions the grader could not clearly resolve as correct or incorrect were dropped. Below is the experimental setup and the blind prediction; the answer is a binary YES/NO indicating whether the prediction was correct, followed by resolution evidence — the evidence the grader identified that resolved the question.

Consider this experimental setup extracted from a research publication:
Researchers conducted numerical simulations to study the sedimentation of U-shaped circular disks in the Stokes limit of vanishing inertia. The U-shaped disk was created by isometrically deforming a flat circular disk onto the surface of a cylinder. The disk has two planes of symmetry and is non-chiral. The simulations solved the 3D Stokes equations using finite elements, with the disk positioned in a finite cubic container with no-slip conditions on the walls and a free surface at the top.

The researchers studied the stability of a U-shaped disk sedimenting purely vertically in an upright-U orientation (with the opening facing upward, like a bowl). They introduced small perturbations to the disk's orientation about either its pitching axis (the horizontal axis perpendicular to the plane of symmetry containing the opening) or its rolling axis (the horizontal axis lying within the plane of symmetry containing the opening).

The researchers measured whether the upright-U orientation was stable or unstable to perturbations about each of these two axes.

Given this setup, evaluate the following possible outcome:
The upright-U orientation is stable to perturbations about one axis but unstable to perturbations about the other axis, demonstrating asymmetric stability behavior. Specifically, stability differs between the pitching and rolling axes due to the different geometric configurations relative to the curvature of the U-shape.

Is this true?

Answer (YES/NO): YES